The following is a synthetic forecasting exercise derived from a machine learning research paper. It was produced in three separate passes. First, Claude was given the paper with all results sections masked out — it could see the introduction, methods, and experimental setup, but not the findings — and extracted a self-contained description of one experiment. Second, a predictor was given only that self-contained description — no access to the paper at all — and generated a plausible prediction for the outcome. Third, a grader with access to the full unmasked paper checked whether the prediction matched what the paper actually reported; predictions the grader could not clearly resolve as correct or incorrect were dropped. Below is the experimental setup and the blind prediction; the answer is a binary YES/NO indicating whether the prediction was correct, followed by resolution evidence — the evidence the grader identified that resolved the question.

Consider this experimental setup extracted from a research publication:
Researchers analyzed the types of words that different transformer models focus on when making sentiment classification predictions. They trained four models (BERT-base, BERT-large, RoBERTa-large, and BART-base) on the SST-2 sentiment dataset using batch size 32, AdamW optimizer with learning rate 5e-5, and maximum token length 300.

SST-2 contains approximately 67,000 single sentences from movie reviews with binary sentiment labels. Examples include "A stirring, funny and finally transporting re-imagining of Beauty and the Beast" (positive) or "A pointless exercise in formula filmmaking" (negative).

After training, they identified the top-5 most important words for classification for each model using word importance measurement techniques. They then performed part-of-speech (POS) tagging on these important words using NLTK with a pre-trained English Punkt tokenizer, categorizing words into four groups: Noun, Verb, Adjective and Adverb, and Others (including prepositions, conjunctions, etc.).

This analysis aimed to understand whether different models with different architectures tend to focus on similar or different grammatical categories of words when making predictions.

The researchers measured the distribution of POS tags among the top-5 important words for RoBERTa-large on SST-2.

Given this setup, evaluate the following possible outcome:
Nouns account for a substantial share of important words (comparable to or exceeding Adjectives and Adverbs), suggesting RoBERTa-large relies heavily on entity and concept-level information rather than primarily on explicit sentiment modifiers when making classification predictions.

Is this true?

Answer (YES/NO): YES